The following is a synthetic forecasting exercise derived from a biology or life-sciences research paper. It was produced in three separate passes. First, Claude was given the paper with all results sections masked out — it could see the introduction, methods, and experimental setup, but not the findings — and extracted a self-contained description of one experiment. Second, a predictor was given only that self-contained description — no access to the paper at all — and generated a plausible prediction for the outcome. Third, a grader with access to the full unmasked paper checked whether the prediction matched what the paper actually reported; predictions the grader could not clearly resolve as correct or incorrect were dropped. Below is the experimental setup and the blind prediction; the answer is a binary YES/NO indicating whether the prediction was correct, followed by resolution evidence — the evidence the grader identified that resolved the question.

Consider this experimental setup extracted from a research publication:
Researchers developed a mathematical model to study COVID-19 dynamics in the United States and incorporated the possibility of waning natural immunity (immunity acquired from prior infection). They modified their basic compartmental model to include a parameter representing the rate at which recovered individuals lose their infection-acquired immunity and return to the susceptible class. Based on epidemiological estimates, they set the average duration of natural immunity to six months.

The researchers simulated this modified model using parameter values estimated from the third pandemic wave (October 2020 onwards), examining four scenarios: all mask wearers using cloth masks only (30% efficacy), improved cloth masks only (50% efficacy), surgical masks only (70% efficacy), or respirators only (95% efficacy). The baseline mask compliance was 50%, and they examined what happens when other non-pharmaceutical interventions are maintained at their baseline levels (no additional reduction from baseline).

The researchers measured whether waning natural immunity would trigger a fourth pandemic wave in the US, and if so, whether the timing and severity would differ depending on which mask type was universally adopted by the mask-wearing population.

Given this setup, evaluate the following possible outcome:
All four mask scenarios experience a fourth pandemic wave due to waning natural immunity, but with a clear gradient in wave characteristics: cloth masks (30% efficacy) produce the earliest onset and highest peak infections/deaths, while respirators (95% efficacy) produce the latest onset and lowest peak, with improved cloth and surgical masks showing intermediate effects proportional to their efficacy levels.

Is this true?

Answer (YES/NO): NO